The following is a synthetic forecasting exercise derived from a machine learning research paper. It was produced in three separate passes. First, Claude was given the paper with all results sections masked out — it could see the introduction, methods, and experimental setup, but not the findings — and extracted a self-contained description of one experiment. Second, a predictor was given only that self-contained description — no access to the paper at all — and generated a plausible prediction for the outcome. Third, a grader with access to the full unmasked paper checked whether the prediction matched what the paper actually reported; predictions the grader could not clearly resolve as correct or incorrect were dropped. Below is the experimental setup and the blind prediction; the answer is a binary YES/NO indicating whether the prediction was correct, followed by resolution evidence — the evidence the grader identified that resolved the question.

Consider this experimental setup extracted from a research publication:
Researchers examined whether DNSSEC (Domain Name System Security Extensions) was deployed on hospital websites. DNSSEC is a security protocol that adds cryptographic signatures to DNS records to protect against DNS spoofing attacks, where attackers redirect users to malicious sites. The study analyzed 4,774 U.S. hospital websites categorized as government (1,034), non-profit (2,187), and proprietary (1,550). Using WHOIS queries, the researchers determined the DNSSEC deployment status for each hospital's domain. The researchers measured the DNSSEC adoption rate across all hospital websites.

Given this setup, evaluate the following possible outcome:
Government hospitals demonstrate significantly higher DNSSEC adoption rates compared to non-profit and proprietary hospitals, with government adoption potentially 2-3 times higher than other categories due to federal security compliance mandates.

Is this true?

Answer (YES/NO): NO